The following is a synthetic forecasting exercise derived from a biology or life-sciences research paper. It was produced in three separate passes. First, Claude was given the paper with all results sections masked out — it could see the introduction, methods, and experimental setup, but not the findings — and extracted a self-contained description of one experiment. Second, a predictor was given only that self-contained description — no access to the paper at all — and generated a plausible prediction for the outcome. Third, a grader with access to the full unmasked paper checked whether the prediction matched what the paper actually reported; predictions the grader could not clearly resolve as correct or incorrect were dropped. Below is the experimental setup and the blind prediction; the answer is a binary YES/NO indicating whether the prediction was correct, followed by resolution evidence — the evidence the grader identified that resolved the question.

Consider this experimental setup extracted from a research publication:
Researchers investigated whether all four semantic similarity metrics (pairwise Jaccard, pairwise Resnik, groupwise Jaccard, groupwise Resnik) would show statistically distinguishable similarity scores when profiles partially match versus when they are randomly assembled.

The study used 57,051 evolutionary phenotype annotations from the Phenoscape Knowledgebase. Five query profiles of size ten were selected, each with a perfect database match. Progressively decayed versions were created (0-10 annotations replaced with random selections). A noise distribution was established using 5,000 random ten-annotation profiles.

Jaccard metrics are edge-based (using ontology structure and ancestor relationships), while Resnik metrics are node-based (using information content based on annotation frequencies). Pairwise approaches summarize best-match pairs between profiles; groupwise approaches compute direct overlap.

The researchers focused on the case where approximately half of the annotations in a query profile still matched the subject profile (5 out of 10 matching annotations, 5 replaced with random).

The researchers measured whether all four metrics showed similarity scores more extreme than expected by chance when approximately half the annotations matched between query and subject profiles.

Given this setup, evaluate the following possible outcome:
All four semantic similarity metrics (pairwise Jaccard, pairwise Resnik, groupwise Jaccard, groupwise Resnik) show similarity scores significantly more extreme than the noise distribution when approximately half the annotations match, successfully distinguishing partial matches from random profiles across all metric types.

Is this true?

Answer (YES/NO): YES